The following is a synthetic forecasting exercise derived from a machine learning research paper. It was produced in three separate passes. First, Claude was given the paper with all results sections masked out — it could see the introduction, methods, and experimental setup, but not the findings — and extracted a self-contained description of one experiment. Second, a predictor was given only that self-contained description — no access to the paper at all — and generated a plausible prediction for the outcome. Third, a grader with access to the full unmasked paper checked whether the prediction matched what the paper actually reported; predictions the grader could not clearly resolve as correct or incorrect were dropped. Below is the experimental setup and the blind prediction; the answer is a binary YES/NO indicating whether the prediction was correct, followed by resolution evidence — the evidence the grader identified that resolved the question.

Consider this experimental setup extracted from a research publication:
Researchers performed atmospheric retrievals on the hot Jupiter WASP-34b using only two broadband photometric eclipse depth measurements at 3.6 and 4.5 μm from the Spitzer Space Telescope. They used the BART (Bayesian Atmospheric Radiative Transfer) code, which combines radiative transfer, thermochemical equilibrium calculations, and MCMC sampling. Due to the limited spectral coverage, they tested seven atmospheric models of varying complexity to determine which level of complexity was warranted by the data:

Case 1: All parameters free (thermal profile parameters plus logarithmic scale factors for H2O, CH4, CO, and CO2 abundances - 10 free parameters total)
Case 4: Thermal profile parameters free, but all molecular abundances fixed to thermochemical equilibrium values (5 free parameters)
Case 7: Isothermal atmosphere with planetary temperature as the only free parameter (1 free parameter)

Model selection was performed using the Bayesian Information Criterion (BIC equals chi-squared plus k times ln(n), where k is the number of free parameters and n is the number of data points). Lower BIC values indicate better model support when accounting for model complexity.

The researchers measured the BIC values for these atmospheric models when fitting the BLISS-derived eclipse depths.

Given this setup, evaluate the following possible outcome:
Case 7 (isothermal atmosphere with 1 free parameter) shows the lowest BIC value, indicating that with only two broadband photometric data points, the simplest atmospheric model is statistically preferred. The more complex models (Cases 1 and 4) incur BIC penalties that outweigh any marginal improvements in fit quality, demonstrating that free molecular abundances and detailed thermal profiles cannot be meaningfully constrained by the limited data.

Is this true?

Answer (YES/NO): YES